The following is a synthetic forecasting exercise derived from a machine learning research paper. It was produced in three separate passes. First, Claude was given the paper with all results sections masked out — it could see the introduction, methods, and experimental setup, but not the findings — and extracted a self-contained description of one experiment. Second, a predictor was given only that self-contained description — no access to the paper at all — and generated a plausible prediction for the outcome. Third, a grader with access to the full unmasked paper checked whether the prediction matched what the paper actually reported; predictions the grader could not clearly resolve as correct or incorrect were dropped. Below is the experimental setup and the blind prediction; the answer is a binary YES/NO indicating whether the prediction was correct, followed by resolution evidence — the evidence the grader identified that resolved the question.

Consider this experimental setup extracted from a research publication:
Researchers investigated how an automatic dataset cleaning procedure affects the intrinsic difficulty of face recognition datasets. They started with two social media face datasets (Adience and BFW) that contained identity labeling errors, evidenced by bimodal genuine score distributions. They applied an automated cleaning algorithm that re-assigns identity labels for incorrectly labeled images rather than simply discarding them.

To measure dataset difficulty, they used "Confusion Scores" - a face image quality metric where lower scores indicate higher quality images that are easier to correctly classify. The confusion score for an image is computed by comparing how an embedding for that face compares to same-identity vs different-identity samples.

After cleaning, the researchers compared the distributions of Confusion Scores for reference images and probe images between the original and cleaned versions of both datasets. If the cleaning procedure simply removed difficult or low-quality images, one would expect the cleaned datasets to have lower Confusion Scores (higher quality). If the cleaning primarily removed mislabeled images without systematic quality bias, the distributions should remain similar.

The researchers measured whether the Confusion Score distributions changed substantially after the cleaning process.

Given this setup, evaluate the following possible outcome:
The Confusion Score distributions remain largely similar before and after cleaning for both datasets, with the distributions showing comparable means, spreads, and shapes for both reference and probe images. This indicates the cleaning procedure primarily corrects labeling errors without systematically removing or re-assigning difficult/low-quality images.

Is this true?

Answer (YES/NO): YES